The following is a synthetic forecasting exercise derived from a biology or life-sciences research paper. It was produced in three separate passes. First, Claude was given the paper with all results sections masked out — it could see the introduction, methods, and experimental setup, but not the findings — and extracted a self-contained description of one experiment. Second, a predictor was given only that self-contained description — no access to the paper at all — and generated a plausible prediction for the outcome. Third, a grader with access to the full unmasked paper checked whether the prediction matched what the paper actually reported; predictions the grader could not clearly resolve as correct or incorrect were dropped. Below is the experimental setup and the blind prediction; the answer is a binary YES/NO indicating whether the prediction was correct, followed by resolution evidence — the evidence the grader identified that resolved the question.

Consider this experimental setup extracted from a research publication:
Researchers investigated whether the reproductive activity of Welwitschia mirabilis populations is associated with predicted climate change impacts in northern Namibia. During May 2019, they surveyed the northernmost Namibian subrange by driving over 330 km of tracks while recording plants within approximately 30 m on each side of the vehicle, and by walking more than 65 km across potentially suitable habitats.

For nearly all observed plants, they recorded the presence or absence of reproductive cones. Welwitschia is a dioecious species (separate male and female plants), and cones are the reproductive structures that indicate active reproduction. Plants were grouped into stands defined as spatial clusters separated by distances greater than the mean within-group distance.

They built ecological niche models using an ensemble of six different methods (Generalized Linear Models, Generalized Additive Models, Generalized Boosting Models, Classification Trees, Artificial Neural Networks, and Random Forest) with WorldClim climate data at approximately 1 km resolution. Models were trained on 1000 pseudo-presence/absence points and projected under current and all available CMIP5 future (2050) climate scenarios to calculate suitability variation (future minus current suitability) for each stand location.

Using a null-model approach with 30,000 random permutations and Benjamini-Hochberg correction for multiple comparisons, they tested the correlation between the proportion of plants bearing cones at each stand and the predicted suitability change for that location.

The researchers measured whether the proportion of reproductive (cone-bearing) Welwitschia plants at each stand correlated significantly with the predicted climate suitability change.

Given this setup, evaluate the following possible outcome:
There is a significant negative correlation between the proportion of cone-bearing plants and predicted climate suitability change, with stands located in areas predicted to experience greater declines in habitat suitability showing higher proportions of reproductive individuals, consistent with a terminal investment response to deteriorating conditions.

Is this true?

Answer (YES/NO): NO